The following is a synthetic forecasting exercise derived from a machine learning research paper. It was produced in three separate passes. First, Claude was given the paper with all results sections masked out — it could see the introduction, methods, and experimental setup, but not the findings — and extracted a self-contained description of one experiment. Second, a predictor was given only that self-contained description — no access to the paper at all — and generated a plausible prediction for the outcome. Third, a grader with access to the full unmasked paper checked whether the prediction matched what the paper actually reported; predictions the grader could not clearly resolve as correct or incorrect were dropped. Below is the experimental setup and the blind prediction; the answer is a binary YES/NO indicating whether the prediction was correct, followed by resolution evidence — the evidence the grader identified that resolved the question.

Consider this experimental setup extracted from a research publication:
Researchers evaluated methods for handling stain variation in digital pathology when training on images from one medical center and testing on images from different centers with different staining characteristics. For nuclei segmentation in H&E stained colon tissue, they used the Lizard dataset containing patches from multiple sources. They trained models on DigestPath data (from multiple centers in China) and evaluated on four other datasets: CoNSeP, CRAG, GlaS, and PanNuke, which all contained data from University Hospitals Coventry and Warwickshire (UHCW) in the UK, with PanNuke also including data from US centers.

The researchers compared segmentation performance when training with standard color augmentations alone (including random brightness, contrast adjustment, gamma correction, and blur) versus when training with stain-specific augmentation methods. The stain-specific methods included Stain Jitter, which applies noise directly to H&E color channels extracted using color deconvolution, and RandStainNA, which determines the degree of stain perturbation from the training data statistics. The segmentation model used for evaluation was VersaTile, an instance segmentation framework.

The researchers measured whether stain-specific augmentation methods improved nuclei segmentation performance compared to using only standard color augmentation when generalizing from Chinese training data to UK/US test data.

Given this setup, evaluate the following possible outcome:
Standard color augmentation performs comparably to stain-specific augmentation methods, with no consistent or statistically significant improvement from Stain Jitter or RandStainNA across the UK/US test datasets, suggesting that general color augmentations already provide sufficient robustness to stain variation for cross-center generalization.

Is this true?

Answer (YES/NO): NO